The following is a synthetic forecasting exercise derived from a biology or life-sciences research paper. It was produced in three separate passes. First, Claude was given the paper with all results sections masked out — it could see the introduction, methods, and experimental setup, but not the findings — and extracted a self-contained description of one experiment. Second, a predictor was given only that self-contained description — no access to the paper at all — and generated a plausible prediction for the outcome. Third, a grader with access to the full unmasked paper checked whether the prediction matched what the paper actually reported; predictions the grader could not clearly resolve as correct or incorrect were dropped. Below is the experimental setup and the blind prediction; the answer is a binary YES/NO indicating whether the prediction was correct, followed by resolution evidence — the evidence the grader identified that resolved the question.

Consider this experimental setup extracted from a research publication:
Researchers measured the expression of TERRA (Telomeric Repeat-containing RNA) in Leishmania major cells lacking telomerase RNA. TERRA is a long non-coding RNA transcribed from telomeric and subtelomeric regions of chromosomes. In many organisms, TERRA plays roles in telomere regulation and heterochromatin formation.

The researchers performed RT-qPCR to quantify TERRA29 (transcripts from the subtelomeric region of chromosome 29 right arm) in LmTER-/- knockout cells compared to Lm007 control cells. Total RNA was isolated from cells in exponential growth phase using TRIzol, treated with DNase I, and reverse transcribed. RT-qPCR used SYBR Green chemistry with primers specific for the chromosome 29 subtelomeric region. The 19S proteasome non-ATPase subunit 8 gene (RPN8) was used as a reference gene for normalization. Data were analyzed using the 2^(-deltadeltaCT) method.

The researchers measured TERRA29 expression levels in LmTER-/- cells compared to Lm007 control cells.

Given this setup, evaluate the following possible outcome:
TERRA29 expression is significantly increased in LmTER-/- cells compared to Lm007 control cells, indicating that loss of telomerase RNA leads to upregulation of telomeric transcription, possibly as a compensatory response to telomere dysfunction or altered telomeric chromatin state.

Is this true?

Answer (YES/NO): NO